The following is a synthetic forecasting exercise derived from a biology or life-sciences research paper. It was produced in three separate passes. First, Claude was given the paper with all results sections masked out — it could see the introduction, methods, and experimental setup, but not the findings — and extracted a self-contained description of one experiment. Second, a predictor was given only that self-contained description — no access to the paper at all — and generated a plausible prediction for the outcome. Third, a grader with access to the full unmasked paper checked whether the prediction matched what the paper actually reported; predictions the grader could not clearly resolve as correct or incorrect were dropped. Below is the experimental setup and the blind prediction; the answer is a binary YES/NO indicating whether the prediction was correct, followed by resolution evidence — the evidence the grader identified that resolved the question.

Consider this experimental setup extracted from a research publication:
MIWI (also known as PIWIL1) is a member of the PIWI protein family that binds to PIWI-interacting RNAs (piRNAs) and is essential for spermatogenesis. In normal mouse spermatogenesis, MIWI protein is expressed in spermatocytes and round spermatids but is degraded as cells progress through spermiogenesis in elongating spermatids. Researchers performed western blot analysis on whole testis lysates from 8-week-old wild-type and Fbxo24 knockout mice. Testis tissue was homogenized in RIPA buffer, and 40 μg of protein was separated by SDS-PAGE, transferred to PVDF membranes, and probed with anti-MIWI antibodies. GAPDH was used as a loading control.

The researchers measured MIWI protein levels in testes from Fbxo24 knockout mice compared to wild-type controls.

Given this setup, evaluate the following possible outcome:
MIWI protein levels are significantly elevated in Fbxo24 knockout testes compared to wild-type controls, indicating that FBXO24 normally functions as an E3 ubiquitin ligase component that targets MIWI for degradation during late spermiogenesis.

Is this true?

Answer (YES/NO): YES